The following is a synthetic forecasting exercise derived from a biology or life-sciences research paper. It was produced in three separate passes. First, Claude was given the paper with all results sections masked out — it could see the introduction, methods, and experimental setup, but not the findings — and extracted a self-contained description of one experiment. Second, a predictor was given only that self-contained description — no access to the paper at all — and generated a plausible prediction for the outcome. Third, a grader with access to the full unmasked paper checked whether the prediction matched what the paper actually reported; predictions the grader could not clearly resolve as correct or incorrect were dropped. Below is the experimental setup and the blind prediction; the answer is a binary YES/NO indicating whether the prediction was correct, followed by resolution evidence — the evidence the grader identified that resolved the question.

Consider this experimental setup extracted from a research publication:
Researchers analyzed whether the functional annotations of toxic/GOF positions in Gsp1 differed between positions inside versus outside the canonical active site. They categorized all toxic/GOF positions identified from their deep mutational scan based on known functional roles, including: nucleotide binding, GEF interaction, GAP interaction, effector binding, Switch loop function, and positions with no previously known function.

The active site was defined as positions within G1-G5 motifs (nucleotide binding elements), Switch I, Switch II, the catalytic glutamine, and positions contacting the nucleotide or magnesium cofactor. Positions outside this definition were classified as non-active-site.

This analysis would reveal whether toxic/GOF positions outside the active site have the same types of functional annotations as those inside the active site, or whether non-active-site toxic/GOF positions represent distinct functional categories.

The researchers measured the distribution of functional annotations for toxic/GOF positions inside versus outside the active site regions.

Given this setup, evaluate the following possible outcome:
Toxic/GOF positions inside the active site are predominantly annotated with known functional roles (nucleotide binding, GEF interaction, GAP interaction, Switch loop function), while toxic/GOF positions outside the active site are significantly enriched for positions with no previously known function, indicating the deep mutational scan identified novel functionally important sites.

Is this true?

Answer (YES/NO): NO